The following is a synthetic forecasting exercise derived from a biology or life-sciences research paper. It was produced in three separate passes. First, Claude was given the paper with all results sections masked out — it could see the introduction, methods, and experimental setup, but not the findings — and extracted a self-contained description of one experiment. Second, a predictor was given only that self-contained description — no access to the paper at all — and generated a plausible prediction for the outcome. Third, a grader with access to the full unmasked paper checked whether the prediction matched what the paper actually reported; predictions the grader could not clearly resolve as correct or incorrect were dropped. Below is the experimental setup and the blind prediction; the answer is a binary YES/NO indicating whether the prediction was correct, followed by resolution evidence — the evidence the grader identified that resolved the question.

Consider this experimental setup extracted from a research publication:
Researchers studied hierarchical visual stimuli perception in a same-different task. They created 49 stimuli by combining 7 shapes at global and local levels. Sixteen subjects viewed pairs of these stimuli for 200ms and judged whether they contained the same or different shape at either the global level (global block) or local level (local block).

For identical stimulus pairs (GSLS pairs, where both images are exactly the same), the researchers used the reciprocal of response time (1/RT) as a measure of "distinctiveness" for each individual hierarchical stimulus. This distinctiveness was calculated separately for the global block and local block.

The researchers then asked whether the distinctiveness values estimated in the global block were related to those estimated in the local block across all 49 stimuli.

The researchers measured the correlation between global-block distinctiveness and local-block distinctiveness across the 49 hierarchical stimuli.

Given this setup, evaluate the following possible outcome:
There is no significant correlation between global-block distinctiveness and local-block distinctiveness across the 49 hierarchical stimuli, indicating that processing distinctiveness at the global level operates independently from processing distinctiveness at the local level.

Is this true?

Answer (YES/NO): YES